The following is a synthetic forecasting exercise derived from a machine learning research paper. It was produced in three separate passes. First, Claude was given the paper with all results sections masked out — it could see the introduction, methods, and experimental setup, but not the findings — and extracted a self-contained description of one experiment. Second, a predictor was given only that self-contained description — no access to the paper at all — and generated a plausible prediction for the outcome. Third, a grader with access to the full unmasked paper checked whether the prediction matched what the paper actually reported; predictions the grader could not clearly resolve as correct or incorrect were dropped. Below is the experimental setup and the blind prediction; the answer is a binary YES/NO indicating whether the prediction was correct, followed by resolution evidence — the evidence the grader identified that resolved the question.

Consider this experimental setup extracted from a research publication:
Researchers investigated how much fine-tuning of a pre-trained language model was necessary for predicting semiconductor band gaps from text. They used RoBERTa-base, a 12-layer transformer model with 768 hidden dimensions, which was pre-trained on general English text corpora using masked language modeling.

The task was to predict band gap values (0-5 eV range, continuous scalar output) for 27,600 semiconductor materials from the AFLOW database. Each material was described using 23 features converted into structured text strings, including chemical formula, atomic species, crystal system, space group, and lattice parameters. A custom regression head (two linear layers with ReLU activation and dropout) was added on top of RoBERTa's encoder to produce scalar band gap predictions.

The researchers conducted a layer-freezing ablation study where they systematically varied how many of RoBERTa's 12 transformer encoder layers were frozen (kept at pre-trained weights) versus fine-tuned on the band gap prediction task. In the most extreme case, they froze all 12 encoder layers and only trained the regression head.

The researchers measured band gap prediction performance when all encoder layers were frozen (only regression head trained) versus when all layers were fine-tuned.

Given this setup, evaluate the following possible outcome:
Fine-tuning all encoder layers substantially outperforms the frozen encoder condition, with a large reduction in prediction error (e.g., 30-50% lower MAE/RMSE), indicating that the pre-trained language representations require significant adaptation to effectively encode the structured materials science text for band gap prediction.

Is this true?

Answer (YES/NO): NO